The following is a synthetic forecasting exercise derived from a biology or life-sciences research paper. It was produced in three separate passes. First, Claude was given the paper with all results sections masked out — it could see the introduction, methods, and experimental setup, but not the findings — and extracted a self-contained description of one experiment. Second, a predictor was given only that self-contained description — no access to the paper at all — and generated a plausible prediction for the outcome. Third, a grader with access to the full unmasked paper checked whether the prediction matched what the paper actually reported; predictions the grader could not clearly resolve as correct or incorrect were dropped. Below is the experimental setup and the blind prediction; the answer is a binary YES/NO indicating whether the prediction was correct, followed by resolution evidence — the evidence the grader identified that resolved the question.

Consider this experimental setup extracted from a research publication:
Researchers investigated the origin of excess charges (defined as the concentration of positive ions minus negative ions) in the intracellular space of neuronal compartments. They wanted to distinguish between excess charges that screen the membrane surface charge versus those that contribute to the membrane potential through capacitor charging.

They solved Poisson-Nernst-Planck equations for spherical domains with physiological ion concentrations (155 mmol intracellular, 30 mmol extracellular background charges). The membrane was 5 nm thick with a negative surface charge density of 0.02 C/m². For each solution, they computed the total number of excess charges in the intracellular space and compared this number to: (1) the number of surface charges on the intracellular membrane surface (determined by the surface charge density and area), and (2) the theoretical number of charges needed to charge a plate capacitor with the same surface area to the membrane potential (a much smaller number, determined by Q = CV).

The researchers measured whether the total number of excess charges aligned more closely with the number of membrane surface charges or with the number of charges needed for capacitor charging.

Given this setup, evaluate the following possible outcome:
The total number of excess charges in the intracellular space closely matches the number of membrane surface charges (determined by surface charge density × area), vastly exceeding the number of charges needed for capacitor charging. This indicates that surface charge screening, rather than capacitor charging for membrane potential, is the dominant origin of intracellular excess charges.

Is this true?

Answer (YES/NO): YES